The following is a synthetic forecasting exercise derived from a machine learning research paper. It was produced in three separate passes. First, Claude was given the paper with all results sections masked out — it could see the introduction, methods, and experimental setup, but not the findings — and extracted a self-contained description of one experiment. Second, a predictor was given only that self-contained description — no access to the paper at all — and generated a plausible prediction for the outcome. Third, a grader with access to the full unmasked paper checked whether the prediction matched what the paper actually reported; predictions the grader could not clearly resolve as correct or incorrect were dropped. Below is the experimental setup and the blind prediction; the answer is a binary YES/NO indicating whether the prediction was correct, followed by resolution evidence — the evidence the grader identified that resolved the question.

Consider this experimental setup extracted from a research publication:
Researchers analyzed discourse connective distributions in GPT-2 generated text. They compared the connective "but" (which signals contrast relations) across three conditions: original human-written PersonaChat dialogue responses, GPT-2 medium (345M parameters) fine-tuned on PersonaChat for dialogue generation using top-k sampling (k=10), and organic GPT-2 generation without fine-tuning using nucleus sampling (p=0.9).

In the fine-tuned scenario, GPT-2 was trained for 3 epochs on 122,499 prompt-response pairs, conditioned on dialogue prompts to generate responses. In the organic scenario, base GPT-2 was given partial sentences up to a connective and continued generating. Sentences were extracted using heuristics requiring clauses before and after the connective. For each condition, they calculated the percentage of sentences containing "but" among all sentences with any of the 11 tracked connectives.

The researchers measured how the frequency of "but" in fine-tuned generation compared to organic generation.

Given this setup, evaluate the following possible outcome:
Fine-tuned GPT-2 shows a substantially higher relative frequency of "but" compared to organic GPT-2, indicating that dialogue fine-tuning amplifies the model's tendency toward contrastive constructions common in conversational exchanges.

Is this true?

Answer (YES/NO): YES